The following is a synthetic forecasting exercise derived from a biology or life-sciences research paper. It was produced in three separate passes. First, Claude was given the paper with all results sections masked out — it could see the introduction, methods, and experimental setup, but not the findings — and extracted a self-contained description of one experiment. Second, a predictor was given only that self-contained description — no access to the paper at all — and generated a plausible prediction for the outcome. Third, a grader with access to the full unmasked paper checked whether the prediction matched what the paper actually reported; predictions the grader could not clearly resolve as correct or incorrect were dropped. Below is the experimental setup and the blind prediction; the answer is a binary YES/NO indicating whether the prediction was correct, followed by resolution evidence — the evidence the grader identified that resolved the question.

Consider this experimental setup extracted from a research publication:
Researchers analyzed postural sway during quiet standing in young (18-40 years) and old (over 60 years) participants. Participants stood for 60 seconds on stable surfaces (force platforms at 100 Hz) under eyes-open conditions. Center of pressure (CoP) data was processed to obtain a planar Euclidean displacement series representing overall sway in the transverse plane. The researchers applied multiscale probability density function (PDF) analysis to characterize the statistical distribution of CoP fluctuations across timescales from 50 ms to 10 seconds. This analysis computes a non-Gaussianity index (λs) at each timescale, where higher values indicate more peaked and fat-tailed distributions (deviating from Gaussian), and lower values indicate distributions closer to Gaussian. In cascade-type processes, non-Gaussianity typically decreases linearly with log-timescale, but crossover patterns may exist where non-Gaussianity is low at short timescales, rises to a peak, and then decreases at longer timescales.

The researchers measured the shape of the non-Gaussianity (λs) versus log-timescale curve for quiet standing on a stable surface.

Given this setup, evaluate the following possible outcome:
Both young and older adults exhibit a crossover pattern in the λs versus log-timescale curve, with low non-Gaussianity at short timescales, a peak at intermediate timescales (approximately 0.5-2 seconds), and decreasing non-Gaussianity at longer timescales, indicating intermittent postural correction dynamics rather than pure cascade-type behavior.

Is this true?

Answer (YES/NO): YES